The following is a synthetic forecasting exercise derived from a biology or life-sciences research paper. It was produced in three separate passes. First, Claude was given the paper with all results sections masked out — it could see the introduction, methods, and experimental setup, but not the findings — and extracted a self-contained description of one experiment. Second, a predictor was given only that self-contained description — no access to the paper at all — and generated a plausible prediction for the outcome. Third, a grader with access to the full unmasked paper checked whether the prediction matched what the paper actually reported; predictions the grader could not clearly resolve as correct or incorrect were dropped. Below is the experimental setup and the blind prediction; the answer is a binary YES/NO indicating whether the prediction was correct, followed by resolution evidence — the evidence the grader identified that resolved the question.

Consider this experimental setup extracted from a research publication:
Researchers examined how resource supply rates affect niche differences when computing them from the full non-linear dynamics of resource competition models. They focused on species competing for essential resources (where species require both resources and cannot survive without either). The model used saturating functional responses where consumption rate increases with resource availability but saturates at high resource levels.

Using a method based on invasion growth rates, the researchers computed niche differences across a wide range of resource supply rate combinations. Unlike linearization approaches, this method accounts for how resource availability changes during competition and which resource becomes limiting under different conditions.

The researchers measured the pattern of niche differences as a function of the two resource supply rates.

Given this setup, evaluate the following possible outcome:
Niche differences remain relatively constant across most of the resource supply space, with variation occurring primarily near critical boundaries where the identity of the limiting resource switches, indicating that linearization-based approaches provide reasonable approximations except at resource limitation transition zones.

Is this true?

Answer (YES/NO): NO